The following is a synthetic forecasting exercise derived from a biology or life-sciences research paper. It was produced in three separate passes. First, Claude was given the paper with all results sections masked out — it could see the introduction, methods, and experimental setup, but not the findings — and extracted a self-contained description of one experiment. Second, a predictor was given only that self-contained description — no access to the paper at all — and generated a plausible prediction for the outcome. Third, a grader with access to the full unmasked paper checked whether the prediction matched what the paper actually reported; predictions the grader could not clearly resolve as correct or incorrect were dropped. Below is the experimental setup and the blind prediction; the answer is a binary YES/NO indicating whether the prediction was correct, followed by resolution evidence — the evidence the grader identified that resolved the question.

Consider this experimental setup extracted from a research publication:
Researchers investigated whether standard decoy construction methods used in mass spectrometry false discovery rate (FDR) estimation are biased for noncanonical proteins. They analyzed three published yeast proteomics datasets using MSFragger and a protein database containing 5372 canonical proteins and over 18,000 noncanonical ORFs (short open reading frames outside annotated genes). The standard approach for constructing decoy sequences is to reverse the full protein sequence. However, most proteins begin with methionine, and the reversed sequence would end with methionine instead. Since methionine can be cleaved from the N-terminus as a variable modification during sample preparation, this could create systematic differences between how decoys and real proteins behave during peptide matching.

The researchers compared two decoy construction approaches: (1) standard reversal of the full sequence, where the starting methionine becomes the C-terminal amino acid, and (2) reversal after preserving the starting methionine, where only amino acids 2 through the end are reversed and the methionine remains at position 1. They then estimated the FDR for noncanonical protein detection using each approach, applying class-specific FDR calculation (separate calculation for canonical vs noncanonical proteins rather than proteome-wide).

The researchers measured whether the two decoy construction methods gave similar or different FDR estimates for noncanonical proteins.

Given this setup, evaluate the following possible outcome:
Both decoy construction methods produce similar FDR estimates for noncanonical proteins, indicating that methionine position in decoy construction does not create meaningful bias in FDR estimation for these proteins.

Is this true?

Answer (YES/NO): NO